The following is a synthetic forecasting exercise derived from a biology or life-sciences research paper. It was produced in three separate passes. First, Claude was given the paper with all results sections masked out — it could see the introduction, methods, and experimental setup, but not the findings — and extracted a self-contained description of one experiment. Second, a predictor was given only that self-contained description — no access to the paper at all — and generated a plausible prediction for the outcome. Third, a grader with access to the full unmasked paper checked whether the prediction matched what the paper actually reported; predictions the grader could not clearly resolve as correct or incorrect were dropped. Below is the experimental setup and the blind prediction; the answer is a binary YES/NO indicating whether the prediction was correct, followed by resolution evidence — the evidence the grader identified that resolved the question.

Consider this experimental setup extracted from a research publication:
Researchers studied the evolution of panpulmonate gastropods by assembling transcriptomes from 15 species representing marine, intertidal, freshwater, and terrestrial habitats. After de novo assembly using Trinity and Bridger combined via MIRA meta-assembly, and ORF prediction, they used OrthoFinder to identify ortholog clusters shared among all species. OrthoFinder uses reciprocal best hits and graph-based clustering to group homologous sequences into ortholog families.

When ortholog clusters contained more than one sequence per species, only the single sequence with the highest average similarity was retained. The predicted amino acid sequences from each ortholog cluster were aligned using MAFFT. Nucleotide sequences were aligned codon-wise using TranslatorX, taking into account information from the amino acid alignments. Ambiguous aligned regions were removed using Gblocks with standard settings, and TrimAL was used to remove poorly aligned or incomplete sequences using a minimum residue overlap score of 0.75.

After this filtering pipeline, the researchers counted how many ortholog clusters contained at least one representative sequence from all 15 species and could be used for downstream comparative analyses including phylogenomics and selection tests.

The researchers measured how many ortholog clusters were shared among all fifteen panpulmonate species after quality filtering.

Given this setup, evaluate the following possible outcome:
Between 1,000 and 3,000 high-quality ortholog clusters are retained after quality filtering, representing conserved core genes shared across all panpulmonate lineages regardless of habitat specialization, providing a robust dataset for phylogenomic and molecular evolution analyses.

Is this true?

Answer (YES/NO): NO